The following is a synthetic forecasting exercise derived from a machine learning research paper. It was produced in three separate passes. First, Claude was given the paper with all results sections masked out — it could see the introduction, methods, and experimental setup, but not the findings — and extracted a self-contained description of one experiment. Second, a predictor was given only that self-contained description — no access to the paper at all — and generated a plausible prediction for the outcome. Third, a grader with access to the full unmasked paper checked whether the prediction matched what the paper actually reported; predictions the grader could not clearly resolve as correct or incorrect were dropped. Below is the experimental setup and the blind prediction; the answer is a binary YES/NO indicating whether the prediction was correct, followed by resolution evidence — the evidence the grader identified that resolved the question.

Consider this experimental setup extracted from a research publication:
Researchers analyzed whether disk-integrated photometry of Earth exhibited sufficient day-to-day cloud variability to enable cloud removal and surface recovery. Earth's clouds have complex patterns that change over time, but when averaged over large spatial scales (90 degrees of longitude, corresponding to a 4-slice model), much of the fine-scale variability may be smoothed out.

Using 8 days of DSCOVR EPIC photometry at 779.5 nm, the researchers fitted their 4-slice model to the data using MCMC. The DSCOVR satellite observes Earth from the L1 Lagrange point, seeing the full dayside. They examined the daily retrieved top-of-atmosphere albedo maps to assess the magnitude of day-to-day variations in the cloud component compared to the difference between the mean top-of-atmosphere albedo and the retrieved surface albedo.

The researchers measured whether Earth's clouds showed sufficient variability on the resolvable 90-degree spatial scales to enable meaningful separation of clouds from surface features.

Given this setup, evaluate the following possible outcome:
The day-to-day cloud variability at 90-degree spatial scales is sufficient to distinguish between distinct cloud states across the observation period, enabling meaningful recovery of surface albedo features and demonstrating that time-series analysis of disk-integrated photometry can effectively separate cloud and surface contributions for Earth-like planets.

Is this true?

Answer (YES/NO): NO